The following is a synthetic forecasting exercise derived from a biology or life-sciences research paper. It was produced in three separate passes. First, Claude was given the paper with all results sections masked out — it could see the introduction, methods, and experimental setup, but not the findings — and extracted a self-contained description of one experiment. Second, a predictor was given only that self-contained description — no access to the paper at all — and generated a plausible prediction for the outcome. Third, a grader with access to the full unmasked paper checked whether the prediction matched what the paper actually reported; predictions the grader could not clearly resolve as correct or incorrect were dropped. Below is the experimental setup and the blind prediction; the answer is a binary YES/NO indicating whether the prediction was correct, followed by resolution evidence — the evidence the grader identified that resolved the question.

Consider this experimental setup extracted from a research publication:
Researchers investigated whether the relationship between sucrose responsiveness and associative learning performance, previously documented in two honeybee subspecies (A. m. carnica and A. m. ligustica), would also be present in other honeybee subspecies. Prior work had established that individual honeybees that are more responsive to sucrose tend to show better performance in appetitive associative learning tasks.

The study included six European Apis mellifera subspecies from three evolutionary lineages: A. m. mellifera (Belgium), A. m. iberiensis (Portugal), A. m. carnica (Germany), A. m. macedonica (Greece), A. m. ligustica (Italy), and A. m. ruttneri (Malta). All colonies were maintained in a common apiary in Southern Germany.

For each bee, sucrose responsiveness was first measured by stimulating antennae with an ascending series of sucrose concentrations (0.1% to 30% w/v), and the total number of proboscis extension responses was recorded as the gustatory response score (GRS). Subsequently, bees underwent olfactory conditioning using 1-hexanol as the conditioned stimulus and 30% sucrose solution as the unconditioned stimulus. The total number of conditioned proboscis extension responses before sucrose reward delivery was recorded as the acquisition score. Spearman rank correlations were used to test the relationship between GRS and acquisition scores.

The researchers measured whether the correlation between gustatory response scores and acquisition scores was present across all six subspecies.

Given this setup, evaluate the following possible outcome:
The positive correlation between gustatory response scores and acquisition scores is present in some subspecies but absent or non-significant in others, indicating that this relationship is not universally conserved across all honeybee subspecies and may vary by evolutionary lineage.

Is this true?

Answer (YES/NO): YES